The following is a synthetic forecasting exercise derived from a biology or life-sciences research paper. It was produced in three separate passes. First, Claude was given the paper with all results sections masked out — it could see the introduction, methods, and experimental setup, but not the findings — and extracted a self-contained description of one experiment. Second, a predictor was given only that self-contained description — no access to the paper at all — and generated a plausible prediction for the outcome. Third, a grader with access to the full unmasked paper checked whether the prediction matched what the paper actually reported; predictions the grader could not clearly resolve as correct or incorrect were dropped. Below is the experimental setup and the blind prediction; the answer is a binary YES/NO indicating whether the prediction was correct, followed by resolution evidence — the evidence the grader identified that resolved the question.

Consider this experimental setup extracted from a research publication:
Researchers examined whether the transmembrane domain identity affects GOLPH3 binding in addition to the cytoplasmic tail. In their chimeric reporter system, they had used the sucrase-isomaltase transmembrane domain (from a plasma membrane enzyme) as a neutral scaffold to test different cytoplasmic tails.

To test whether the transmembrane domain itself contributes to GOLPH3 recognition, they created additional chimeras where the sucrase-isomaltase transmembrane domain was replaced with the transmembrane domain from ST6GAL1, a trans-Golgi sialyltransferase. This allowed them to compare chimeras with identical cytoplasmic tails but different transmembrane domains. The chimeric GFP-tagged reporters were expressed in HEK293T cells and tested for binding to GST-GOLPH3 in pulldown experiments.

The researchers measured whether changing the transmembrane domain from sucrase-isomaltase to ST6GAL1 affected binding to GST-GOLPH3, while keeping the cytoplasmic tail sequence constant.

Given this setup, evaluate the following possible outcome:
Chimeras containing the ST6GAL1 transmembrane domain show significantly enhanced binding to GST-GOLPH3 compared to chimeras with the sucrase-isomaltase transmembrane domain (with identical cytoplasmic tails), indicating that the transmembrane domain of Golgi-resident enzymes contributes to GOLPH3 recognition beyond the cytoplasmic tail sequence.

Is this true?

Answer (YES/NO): NO